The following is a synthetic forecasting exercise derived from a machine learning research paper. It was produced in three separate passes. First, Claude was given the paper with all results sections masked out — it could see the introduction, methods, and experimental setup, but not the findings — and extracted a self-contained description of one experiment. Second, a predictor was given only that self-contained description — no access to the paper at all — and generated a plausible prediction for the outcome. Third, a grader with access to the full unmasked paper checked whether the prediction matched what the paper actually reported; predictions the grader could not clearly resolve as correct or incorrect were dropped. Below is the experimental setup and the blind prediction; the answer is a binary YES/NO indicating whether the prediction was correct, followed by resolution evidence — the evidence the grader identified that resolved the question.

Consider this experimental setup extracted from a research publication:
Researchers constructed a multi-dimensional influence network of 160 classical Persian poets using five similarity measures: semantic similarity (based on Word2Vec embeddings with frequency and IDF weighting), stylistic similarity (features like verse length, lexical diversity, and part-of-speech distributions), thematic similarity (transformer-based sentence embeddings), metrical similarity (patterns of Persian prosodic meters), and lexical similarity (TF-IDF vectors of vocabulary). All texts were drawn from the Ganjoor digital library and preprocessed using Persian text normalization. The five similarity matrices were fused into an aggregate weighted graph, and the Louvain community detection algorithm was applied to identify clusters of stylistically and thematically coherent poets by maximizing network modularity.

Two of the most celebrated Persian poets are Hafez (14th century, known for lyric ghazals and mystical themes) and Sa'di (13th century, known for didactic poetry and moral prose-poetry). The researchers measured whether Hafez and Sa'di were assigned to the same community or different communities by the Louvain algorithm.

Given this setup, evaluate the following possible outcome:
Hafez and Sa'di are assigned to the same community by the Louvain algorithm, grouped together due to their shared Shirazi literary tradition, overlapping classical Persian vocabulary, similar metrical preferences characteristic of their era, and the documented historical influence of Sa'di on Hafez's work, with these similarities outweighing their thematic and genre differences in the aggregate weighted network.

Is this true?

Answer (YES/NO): NO